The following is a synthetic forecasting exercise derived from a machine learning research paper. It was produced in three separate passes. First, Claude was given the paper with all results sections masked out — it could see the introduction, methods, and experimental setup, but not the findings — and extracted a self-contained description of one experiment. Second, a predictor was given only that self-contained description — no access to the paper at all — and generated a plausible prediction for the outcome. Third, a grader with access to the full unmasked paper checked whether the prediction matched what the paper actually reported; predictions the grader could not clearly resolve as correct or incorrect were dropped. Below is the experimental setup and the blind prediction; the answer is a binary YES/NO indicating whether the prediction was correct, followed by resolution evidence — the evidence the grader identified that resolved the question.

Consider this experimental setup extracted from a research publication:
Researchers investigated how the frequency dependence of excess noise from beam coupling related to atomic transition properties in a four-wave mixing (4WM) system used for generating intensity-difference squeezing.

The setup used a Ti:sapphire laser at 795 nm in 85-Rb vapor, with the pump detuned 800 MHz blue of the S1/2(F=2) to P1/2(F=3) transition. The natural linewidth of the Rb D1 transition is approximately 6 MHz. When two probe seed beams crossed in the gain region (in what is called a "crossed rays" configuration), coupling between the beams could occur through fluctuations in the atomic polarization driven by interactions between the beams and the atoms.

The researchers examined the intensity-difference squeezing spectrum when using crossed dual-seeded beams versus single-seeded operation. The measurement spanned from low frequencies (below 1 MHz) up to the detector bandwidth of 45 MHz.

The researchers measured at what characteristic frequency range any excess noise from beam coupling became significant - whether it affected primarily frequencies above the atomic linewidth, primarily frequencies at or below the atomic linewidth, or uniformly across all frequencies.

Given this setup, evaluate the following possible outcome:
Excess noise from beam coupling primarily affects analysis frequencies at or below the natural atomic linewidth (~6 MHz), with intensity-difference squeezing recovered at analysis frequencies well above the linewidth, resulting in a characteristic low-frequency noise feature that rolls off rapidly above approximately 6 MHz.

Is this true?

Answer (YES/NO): YES